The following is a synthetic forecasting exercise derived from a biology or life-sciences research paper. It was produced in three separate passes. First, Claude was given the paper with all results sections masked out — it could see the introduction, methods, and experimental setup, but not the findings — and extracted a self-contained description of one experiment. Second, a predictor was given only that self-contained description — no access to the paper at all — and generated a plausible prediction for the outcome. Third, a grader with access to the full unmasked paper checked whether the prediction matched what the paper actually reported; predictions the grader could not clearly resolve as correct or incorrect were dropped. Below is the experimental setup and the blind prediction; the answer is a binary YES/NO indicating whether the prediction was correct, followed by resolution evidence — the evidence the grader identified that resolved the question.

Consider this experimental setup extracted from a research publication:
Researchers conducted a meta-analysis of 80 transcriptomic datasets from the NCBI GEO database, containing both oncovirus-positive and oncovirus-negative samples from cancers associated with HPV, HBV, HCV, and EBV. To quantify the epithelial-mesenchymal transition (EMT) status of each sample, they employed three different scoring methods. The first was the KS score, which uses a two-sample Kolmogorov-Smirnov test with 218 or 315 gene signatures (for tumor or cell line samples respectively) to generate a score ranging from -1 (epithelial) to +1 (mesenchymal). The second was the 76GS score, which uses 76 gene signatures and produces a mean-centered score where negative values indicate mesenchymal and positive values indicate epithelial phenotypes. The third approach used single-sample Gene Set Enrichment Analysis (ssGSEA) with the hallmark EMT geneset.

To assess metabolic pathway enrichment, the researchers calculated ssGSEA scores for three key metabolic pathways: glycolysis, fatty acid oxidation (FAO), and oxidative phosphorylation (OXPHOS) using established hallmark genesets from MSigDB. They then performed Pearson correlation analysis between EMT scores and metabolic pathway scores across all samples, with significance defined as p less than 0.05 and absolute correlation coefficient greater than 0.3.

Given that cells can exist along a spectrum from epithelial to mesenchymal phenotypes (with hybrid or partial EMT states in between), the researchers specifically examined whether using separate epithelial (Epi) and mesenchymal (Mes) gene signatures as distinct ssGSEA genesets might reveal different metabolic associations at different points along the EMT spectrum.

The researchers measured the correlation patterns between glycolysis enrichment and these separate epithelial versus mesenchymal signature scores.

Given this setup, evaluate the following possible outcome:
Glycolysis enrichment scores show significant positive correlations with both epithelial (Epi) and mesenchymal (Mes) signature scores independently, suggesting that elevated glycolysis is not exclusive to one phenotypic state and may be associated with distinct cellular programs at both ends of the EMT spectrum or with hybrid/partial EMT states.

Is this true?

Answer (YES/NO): YES